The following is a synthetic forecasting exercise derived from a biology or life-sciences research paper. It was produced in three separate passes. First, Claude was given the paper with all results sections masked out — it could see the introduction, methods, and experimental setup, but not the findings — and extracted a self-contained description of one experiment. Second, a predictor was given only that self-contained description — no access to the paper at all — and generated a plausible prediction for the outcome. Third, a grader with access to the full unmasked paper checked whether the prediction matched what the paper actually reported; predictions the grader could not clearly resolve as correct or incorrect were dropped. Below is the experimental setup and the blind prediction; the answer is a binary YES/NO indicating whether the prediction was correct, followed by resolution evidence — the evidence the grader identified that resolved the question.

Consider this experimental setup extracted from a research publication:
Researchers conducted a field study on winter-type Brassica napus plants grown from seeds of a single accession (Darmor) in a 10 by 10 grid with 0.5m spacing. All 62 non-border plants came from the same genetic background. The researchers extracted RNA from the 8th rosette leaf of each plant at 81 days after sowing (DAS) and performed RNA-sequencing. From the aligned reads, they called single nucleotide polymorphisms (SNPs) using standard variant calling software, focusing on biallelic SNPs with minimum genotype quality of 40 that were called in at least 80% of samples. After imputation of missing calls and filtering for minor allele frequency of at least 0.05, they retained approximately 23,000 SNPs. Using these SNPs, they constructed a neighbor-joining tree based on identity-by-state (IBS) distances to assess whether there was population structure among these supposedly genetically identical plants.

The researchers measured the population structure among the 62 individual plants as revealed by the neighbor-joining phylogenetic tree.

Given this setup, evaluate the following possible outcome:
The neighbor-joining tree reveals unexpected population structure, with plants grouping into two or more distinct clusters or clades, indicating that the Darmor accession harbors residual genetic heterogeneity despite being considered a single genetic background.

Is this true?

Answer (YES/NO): NO